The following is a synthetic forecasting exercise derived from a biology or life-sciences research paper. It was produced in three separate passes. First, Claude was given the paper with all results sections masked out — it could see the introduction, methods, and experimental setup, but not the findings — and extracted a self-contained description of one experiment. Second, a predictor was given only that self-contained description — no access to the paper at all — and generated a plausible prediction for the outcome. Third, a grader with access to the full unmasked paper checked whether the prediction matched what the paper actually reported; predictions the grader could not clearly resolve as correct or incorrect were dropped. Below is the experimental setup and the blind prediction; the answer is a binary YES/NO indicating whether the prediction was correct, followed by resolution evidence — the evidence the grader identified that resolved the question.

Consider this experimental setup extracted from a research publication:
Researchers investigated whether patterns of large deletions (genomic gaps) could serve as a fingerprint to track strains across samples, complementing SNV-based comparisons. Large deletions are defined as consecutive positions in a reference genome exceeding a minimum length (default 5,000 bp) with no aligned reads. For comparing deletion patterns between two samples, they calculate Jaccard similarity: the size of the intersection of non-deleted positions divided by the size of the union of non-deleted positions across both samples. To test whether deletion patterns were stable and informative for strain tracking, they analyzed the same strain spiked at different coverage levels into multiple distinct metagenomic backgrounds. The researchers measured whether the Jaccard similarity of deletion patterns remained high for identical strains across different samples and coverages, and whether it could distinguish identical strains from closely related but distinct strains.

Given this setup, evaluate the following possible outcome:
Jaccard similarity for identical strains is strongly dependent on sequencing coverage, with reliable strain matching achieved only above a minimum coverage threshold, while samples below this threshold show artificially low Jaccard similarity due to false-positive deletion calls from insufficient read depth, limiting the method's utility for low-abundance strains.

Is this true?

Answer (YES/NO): NO